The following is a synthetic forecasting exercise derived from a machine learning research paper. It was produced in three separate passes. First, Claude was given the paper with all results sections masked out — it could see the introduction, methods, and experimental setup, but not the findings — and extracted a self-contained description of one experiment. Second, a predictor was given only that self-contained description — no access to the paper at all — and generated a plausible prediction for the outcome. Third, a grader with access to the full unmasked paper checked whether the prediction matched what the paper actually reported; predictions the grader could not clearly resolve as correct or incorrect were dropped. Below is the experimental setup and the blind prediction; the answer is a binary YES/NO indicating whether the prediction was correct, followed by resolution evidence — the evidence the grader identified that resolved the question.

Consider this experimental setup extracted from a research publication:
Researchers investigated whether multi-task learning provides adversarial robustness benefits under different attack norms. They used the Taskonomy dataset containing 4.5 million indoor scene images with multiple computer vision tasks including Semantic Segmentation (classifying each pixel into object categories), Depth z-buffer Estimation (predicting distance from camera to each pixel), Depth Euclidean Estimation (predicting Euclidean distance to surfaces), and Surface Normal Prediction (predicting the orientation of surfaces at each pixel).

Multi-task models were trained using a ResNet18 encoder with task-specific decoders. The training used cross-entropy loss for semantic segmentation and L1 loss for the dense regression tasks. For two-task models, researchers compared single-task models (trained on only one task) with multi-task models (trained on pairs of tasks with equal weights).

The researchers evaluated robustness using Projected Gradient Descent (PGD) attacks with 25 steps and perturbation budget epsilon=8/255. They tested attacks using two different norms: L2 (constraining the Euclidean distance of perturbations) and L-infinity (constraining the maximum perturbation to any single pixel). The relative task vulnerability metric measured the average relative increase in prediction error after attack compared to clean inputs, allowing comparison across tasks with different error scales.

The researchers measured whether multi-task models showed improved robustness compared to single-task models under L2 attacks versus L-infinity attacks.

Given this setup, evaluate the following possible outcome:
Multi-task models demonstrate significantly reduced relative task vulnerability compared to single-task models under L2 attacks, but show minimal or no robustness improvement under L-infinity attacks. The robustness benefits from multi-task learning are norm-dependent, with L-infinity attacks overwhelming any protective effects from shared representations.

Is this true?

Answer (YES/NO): YES